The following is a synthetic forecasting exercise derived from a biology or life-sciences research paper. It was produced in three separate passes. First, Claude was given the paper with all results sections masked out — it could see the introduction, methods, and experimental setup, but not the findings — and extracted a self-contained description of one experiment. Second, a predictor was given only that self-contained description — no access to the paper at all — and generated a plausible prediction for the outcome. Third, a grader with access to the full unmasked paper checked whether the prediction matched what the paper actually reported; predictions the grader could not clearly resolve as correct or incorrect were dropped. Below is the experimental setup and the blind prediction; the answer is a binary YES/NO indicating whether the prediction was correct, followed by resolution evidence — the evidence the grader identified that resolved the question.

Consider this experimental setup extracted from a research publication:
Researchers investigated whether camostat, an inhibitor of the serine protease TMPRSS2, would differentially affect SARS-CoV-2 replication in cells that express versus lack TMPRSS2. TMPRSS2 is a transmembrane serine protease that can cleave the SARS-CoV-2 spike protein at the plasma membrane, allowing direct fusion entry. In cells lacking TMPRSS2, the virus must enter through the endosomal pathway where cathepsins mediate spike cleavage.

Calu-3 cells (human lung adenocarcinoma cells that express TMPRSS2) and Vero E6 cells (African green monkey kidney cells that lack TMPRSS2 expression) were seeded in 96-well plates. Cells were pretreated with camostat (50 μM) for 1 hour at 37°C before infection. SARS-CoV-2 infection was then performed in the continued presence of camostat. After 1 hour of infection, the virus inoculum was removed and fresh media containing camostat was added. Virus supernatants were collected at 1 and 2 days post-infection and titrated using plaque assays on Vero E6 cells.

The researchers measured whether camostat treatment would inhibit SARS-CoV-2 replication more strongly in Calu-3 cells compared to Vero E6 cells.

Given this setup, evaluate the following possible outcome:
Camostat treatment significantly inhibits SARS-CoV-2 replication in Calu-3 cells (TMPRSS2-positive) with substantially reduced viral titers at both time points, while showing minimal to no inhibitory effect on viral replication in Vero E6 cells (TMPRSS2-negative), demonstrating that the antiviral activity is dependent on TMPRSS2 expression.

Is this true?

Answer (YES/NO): YES